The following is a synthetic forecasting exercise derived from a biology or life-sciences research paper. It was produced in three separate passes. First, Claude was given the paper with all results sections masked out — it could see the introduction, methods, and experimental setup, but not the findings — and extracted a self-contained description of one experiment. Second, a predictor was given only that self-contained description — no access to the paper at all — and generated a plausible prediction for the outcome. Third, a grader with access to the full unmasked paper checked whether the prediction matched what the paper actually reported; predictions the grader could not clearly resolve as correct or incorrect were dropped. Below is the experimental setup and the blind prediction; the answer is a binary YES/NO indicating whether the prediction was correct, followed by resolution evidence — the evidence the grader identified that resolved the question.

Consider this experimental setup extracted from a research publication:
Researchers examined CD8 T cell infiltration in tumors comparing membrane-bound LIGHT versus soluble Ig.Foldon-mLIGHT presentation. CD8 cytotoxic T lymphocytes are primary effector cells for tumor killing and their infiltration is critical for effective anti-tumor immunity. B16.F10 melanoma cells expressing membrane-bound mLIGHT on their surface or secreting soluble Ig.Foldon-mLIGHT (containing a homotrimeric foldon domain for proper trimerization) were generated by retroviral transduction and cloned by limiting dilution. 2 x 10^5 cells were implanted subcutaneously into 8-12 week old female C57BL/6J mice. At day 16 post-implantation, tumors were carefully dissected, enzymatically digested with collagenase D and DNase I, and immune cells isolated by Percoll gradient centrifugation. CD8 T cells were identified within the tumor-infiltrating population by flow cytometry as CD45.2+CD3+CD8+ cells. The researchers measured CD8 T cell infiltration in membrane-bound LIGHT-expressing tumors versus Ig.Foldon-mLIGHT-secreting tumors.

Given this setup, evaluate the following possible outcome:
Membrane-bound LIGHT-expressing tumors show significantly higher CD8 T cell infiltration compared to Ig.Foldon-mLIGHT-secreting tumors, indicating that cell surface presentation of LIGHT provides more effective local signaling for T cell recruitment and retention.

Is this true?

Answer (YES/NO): NO